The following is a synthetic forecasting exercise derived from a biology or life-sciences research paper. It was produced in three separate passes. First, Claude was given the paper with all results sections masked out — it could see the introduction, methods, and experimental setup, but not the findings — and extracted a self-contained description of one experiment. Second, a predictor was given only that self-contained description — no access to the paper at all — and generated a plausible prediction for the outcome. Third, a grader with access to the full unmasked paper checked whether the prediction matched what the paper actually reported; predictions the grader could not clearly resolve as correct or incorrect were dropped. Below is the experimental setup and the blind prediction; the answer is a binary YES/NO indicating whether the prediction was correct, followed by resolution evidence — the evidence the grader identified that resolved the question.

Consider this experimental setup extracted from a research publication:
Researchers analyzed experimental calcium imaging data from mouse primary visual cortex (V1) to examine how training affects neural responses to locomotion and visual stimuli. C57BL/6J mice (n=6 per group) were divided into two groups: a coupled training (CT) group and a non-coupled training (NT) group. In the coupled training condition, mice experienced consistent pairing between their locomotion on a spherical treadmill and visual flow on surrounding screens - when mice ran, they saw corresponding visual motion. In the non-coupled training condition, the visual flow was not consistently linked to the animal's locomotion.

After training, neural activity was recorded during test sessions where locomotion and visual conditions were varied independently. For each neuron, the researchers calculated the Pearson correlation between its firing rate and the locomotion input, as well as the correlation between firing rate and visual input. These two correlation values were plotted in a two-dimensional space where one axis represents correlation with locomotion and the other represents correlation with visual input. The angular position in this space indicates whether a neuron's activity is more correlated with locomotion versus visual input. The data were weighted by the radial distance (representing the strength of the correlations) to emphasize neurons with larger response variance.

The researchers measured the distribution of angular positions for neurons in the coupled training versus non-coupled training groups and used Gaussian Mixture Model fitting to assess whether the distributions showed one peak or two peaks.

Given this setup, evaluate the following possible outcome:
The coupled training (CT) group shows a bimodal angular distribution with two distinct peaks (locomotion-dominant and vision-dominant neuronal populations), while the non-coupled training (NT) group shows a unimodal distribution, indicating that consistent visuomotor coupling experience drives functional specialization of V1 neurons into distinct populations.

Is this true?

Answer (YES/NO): YES